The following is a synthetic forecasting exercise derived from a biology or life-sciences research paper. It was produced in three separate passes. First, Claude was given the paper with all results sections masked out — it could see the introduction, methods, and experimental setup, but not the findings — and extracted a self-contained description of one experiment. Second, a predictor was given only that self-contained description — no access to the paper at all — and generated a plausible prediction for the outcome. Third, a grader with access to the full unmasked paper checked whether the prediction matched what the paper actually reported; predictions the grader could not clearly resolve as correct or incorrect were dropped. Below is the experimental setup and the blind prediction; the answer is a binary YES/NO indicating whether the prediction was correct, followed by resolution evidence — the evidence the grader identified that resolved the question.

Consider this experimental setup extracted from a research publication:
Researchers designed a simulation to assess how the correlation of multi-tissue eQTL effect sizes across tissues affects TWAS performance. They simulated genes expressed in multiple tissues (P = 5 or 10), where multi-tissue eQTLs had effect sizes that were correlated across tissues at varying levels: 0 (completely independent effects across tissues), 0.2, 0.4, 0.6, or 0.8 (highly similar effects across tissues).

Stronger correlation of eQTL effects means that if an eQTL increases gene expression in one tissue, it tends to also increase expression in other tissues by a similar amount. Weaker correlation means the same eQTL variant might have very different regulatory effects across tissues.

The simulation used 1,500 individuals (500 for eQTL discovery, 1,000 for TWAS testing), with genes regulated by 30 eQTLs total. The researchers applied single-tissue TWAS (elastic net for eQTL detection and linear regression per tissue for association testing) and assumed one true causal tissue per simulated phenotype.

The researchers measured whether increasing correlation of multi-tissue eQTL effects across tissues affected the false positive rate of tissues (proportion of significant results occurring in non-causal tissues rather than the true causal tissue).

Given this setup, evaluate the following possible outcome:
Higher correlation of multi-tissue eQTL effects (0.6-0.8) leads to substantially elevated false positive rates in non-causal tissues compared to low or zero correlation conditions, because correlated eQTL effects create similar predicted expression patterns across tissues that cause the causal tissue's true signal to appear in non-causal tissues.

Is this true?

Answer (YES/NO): YES